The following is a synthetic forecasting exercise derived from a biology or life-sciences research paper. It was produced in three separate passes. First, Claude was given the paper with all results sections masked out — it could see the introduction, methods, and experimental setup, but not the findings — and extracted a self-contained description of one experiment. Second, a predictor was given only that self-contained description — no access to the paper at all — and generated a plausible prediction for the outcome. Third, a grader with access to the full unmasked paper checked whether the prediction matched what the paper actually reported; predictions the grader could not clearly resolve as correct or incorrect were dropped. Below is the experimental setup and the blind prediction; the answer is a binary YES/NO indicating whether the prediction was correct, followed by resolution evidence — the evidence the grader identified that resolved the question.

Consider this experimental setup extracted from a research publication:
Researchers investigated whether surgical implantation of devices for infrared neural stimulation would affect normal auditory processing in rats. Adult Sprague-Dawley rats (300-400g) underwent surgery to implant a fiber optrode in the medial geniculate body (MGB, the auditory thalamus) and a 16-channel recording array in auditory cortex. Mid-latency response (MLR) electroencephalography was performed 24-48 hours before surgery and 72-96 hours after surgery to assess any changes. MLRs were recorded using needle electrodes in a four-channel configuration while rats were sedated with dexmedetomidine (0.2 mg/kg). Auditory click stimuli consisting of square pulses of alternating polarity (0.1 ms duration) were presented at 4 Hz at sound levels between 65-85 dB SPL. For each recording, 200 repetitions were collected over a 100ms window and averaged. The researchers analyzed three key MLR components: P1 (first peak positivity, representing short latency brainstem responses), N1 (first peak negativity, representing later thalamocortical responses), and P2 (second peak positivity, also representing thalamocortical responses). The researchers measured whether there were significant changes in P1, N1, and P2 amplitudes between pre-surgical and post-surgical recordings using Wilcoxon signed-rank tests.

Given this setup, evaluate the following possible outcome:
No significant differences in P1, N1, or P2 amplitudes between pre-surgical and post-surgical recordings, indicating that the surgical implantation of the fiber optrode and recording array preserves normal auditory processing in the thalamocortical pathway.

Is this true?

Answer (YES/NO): YES